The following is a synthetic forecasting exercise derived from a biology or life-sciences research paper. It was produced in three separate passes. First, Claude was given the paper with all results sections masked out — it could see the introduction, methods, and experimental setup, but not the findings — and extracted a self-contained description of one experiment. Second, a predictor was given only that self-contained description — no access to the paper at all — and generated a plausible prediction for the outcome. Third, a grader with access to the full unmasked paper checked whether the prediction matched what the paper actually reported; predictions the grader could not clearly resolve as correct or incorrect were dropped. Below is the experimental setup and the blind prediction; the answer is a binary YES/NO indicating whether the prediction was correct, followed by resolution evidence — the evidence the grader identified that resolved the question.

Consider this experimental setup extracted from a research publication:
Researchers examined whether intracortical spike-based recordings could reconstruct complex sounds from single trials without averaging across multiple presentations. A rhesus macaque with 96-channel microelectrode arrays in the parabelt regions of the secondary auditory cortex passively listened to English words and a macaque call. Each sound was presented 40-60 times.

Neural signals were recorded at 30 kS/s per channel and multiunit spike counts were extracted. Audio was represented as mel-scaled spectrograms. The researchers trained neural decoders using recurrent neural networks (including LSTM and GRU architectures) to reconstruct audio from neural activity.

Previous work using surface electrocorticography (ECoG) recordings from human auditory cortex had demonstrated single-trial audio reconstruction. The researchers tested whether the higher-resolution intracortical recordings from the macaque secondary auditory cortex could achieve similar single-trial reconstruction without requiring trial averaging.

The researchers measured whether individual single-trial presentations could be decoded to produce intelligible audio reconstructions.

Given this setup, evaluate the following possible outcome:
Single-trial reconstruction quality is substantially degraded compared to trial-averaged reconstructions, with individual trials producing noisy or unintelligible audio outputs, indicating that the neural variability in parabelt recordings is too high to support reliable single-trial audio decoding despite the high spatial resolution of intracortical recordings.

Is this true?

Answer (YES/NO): NO